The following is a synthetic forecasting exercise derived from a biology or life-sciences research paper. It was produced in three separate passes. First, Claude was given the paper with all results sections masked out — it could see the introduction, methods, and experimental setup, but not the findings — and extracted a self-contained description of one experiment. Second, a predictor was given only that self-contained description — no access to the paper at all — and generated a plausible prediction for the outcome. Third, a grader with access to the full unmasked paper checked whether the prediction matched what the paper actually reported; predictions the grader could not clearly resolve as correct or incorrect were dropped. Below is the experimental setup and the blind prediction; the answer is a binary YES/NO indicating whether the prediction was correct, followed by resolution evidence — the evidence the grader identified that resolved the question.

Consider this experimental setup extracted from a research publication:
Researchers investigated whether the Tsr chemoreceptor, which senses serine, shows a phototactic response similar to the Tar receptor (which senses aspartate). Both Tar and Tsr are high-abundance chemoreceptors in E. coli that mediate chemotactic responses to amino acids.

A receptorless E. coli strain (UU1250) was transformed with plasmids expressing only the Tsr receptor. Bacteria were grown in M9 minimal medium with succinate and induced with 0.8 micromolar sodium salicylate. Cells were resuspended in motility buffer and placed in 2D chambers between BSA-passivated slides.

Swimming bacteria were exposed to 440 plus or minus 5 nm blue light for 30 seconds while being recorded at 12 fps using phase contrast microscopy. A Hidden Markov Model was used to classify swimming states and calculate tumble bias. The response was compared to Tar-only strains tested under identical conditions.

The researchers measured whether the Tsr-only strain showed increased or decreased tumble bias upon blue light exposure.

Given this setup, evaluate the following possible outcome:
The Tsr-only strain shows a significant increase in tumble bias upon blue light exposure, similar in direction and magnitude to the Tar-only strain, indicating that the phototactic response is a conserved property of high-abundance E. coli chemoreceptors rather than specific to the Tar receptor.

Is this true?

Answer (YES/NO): NO